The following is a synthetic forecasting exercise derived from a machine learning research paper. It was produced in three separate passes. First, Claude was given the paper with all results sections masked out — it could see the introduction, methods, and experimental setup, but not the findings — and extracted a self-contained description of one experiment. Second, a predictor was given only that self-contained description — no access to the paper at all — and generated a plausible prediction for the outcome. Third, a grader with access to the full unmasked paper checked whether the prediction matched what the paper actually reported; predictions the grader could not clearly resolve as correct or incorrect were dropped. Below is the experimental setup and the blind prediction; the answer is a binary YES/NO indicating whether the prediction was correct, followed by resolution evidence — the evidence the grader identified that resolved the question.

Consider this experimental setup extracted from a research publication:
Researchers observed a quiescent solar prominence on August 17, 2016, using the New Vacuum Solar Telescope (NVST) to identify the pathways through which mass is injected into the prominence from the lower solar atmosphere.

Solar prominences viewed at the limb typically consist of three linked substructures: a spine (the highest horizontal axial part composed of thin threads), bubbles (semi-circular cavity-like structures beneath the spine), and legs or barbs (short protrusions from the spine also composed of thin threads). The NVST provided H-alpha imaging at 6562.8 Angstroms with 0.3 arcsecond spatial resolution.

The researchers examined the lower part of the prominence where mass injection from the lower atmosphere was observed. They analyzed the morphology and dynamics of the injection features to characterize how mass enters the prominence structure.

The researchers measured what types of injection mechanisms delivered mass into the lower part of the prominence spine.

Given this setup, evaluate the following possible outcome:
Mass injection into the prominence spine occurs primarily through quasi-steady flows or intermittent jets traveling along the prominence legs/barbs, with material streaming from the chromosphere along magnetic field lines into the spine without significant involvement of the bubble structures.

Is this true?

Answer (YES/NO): NO